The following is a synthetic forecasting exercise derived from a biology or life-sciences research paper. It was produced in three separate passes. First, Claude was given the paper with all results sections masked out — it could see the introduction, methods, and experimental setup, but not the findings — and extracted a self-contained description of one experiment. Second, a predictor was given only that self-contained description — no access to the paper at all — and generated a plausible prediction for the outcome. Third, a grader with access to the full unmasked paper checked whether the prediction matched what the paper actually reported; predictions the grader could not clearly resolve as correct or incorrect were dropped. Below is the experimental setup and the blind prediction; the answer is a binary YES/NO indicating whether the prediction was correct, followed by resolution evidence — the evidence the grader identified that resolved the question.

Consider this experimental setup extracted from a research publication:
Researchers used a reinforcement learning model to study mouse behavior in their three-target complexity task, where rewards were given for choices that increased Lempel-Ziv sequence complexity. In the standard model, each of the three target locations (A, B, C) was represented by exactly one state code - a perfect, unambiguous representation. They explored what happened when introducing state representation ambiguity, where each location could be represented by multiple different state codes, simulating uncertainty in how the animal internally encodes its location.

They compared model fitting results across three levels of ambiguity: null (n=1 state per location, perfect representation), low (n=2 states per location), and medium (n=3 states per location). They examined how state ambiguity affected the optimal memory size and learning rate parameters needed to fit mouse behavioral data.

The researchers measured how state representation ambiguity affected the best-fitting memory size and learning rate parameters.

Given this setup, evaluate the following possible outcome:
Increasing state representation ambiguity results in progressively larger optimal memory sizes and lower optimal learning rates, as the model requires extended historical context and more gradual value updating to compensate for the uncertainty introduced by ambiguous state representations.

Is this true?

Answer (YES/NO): NO